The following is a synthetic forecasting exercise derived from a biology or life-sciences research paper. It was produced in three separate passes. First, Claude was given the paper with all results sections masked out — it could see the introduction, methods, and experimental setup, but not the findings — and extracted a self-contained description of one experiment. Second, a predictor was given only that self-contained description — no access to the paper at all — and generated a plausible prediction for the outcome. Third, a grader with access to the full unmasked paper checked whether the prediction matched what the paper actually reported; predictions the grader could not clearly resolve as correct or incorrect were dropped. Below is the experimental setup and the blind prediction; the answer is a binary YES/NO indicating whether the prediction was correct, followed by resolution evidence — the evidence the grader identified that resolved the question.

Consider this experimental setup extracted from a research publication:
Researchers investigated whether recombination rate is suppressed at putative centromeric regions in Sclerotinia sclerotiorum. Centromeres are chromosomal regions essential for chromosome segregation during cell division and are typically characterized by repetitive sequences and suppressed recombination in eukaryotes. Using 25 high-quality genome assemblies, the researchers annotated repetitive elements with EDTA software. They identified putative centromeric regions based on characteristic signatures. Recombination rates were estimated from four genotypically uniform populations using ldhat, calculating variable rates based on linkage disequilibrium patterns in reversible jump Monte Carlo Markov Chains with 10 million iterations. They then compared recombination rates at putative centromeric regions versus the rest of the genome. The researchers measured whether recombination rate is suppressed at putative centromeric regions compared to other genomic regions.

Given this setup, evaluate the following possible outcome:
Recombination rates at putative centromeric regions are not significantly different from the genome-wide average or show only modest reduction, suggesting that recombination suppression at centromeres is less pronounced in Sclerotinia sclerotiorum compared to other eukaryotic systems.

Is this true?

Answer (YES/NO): NO